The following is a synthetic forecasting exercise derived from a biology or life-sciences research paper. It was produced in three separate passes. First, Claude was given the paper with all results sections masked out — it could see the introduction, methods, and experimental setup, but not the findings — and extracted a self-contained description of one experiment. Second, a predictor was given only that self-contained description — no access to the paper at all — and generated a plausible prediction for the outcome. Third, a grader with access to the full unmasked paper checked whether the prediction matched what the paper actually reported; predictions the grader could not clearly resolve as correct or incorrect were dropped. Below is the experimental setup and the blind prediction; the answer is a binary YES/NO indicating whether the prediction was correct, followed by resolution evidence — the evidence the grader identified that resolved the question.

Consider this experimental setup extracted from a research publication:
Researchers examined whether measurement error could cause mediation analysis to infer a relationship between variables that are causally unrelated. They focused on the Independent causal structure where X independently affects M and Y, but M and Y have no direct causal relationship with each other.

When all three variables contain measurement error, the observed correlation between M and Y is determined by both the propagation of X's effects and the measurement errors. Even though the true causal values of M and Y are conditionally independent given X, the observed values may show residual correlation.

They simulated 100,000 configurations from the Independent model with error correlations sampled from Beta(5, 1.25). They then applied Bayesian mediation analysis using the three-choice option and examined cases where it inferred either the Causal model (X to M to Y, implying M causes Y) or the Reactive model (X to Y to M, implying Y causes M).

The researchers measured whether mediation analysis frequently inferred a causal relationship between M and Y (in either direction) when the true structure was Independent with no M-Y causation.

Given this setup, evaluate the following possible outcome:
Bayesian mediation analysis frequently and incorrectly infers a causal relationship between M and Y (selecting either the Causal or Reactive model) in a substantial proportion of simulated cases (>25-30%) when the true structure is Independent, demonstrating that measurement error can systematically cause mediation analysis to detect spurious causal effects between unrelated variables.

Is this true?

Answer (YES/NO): YES